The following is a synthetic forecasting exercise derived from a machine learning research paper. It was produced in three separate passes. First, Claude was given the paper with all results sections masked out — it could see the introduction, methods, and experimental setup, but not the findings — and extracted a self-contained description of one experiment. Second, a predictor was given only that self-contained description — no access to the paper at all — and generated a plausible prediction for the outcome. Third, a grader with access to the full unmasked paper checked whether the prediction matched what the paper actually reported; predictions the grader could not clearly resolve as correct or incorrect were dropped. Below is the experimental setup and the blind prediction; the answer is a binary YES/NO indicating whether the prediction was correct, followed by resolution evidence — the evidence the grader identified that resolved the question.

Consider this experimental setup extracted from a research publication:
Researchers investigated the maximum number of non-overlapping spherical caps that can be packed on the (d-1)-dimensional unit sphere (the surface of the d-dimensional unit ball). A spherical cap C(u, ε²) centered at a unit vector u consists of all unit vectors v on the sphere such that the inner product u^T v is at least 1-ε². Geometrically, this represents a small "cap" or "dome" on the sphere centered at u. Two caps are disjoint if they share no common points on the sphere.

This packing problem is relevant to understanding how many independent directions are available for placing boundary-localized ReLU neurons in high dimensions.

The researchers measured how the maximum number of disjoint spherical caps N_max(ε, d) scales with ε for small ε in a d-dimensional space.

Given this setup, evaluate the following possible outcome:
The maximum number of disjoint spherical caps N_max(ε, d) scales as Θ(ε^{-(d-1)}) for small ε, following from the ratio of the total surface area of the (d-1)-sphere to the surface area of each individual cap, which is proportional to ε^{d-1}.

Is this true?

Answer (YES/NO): YES